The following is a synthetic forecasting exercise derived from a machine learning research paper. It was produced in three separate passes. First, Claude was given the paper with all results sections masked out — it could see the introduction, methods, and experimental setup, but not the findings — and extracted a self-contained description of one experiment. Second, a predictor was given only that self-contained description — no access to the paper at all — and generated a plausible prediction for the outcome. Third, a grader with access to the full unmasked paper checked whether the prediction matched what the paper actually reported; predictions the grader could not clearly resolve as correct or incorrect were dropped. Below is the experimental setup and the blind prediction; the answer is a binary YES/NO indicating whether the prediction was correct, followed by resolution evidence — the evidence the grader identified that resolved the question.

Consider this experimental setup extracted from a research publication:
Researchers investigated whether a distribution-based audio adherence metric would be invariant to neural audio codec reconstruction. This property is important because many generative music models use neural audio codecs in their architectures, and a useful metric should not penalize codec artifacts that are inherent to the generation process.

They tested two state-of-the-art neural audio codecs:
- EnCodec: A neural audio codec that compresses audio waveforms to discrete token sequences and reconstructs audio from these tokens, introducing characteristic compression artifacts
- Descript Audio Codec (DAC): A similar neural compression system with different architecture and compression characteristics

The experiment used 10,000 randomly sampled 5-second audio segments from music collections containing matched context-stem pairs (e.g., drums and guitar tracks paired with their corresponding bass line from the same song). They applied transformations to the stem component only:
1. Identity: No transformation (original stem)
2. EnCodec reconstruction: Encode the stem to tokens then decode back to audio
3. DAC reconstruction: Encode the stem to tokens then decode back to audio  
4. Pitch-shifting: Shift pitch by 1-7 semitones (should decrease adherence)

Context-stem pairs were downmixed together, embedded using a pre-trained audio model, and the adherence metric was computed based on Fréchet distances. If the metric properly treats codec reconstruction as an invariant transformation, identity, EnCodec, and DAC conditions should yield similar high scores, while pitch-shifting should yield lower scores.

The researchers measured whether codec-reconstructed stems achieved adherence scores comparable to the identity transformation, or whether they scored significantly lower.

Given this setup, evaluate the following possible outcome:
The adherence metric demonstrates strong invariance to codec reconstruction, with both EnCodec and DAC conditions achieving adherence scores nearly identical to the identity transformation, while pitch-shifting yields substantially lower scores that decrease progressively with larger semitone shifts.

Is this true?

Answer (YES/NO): NO